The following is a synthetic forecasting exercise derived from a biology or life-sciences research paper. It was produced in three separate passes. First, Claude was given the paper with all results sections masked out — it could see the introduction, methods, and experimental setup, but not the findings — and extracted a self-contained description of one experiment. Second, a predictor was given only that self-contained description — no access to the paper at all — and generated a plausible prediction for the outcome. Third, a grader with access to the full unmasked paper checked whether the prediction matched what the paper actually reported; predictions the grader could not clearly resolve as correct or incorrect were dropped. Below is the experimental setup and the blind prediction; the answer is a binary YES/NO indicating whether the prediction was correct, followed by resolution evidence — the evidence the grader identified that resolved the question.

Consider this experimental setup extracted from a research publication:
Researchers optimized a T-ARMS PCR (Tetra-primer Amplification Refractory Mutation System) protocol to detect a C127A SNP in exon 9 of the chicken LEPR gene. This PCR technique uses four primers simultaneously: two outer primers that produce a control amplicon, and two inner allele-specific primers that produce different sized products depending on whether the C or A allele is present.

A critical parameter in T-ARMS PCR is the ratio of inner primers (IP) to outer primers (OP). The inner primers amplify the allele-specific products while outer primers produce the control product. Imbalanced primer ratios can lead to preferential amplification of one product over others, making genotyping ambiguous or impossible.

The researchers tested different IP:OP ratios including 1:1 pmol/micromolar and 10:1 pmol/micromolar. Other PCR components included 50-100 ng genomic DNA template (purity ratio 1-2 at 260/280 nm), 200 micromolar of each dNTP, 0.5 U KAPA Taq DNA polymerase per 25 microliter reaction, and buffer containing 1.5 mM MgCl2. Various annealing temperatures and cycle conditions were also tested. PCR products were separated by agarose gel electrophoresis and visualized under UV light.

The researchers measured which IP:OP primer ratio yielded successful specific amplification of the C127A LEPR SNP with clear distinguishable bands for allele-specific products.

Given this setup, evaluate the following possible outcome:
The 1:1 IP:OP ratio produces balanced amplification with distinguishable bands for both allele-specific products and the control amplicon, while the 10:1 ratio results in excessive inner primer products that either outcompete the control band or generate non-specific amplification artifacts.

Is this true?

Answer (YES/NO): NO